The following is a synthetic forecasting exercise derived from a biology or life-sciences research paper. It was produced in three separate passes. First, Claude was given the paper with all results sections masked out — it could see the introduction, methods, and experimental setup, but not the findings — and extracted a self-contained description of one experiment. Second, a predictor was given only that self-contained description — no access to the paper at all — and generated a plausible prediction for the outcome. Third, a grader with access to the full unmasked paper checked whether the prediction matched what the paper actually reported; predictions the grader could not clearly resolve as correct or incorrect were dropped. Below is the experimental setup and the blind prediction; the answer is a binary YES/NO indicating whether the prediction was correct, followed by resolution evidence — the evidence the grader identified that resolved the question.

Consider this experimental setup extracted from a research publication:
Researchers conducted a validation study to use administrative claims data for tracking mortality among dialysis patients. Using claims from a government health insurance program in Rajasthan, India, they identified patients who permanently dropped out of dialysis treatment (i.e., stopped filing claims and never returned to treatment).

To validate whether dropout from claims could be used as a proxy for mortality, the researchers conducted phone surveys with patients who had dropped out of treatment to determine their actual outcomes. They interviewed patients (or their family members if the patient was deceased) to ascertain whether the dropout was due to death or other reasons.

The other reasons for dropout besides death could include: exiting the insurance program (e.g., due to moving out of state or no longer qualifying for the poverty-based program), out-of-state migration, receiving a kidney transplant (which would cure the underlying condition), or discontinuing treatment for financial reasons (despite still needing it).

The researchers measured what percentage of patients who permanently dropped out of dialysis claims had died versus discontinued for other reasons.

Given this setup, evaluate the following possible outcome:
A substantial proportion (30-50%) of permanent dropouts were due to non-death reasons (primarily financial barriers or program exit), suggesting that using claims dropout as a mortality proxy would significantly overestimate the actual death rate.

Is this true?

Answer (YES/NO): NO